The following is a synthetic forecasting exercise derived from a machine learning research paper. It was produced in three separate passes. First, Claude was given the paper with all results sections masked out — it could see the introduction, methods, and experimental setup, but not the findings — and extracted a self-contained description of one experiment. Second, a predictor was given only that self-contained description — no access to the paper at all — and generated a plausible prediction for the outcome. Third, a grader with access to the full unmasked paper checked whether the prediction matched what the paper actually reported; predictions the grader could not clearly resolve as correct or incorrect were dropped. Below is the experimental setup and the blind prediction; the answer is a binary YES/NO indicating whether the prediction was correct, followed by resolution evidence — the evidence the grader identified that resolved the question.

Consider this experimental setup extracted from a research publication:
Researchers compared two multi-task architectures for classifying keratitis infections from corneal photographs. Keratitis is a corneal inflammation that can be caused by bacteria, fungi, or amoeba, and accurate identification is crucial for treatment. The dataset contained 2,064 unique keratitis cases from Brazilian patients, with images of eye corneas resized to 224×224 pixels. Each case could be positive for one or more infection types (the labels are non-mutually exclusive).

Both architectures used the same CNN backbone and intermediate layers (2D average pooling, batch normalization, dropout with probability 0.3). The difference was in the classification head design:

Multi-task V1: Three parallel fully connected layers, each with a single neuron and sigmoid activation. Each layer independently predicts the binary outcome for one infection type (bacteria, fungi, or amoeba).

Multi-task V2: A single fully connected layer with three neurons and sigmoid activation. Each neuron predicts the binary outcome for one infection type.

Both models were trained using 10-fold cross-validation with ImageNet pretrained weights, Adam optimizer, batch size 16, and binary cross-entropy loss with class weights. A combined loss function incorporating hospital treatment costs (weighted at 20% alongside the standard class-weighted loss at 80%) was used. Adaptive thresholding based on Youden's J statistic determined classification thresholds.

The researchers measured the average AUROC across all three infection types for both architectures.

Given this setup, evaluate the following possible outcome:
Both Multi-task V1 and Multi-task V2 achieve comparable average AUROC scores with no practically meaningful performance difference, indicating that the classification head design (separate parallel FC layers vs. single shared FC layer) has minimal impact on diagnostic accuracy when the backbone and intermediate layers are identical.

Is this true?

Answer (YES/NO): NO